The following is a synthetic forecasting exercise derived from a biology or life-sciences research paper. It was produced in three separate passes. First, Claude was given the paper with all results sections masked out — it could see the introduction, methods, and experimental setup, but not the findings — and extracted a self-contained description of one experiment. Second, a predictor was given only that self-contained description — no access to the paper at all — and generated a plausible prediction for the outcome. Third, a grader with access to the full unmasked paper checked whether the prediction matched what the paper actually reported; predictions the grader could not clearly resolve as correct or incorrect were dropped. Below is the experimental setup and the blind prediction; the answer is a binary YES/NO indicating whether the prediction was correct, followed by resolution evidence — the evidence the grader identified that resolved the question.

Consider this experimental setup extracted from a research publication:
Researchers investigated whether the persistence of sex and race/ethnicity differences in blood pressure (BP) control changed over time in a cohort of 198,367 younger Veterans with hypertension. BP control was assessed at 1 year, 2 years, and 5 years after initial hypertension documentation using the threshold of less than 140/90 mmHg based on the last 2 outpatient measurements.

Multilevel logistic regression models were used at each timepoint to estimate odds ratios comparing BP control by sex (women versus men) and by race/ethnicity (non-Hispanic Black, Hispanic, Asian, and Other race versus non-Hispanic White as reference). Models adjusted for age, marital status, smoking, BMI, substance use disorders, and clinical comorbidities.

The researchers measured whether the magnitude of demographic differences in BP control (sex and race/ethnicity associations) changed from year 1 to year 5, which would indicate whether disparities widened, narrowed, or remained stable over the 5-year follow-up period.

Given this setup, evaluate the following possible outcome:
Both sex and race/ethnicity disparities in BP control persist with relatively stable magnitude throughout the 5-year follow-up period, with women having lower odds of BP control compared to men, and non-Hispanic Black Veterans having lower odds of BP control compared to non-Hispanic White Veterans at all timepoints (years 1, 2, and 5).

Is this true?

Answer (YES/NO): NO